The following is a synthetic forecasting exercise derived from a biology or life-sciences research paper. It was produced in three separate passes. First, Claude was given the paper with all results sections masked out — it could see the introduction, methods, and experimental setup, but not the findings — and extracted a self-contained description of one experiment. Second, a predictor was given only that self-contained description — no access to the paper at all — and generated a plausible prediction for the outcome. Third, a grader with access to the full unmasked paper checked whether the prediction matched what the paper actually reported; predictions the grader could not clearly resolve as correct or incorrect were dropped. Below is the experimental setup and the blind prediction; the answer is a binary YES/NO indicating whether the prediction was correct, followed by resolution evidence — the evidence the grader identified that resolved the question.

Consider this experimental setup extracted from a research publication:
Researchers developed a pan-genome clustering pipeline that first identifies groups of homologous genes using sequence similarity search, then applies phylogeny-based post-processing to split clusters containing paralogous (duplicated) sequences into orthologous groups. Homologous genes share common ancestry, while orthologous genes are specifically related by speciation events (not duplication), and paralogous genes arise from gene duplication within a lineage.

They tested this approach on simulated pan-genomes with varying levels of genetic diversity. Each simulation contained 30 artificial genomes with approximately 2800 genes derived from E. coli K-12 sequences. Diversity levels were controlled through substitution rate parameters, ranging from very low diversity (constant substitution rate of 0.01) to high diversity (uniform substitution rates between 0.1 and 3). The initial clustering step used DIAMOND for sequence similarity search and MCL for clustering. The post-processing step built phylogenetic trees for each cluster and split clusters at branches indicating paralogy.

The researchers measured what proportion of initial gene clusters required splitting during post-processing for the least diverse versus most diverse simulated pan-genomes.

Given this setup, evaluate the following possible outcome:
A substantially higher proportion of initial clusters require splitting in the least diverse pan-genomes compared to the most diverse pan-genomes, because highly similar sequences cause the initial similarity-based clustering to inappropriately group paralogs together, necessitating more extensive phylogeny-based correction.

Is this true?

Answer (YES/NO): YES